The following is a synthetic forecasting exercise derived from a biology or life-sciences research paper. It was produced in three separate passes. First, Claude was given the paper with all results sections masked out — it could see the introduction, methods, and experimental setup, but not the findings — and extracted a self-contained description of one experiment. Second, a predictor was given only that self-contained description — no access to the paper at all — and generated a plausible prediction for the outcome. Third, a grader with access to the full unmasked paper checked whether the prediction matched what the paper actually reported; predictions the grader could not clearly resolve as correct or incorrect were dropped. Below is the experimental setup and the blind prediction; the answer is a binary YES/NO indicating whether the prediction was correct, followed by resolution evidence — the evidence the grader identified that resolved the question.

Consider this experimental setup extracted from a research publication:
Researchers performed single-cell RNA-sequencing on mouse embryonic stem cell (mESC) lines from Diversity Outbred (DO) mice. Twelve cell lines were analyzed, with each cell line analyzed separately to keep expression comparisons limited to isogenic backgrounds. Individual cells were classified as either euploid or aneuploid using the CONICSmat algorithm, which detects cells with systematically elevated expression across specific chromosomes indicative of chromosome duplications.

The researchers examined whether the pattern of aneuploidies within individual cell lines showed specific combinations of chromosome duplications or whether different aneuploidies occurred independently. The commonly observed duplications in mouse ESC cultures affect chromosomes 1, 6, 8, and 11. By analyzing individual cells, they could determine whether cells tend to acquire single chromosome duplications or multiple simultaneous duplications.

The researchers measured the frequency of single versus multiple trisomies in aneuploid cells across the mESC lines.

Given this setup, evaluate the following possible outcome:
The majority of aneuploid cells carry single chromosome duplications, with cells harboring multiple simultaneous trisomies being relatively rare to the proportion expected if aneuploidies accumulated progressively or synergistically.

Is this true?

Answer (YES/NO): YES